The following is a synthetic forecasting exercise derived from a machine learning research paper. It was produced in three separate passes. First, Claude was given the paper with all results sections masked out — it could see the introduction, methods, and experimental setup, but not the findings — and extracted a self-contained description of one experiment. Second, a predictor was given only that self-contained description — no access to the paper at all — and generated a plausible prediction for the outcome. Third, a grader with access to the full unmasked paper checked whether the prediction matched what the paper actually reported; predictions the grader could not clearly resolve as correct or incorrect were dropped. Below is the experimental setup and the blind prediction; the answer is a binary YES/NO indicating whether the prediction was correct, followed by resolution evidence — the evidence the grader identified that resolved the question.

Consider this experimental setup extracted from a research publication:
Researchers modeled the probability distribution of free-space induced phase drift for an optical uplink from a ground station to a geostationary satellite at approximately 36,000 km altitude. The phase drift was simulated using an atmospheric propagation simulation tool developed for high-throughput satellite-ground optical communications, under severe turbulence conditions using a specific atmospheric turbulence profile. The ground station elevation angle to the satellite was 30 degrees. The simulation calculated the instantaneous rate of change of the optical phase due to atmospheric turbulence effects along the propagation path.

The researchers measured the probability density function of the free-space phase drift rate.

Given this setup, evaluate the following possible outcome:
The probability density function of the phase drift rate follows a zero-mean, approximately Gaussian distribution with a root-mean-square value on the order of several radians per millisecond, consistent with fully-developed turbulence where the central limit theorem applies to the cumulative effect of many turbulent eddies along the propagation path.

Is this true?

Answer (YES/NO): NO